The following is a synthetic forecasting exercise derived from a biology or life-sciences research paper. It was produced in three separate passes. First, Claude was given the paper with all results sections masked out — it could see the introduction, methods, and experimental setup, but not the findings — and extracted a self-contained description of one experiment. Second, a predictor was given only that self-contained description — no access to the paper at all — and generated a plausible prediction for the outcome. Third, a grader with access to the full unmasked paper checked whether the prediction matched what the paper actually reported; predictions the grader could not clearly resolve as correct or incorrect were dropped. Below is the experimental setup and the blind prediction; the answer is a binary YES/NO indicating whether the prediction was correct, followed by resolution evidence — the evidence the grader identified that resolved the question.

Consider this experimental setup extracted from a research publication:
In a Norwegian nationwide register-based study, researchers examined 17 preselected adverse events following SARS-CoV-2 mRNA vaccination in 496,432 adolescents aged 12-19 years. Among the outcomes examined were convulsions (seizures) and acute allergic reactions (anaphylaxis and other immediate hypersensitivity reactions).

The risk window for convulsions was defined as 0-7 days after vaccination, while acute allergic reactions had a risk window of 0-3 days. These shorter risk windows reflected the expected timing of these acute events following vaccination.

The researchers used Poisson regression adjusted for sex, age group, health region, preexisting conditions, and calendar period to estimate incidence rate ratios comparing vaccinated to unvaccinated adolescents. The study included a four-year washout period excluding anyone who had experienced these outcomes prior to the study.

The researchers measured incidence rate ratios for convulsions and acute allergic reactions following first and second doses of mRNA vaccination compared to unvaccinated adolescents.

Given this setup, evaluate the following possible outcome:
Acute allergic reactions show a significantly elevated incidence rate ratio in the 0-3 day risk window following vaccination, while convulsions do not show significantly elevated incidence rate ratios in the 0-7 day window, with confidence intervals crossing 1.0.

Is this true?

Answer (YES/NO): YES